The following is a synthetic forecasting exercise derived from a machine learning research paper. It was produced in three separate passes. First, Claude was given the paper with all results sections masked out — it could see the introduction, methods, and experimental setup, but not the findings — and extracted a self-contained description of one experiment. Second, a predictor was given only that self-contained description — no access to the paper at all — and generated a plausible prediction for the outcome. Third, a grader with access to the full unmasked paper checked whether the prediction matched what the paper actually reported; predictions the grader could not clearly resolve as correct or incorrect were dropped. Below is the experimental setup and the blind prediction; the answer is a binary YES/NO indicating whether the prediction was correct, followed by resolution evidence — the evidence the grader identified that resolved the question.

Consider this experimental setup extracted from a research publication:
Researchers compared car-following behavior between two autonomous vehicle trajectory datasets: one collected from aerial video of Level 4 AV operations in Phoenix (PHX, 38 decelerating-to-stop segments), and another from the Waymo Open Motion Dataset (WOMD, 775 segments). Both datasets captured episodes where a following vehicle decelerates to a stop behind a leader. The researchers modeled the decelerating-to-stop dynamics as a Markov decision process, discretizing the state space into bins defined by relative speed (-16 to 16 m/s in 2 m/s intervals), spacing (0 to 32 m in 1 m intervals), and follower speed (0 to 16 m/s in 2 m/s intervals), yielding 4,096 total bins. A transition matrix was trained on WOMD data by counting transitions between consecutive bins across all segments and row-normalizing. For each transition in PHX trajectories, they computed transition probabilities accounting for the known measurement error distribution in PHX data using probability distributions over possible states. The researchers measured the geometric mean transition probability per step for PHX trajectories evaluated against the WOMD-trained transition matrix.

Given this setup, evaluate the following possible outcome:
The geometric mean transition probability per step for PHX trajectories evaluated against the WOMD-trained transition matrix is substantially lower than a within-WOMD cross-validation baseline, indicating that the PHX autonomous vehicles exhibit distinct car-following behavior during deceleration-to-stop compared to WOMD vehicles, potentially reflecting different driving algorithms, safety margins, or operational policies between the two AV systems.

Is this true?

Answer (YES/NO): YES